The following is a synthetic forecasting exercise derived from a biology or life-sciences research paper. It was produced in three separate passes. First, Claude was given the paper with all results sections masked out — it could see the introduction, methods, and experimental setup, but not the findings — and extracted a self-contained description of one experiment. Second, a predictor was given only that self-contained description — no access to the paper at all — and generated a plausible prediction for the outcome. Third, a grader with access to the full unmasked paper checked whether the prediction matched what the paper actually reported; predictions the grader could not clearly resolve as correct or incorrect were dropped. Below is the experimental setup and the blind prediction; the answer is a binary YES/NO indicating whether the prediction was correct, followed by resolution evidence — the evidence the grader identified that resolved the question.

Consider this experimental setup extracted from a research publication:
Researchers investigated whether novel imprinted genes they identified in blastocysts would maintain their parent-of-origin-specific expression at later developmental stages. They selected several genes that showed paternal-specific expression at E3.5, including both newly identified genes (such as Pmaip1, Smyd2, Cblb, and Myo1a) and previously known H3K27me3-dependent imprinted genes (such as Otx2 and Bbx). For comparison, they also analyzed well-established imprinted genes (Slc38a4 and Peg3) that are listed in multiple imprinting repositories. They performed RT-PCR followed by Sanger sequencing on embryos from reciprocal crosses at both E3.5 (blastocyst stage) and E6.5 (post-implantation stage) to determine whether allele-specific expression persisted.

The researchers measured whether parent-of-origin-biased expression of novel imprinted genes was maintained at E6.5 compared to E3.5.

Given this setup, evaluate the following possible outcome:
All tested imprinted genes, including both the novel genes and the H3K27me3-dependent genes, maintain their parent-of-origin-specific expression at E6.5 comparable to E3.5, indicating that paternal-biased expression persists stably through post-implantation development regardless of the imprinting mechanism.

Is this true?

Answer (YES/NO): NO